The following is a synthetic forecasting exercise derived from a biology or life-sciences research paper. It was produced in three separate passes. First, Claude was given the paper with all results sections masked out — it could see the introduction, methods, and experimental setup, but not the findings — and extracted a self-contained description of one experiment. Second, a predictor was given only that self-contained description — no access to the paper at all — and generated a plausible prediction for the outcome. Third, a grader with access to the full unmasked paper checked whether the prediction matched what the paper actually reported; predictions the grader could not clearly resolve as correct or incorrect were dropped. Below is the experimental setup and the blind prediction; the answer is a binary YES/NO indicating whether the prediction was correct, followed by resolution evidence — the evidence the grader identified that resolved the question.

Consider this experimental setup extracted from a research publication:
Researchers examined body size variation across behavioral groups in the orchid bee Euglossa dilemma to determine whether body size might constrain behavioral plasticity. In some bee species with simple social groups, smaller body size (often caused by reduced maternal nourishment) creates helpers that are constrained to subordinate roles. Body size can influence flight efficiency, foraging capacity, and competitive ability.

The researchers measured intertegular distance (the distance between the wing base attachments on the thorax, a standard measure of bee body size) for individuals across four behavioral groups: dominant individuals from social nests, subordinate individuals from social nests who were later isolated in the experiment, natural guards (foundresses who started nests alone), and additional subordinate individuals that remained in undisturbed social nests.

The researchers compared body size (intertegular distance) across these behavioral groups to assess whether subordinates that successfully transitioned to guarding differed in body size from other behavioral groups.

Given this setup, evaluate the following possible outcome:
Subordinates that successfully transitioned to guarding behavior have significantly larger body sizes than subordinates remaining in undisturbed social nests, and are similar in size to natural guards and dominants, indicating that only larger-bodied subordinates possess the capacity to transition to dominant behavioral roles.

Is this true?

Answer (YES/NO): NO